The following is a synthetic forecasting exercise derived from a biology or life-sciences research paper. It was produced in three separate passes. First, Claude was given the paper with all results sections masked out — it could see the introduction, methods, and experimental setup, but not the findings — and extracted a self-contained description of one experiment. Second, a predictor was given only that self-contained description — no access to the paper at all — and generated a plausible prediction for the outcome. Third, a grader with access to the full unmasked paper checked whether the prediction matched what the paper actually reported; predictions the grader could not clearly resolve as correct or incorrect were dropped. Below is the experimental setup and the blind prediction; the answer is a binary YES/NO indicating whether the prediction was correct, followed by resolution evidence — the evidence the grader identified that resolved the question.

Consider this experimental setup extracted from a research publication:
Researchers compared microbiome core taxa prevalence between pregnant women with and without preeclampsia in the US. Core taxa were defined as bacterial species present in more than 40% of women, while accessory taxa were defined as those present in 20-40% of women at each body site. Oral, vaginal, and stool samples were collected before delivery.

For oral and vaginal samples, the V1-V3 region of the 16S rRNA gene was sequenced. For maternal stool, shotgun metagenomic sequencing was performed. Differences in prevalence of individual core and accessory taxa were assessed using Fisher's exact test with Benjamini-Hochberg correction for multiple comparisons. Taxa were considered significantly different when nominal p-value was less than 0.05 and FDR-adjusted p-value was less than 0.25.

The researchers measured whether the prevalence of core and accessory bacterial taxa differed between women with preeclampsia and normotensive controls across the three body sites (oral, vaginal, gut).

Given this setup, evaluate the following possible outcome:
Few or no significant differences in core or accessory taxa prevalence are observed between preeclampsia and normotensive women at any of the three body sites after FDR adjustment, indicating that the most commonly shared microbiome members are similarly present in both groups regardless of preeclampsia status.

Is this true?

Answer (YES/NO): NO